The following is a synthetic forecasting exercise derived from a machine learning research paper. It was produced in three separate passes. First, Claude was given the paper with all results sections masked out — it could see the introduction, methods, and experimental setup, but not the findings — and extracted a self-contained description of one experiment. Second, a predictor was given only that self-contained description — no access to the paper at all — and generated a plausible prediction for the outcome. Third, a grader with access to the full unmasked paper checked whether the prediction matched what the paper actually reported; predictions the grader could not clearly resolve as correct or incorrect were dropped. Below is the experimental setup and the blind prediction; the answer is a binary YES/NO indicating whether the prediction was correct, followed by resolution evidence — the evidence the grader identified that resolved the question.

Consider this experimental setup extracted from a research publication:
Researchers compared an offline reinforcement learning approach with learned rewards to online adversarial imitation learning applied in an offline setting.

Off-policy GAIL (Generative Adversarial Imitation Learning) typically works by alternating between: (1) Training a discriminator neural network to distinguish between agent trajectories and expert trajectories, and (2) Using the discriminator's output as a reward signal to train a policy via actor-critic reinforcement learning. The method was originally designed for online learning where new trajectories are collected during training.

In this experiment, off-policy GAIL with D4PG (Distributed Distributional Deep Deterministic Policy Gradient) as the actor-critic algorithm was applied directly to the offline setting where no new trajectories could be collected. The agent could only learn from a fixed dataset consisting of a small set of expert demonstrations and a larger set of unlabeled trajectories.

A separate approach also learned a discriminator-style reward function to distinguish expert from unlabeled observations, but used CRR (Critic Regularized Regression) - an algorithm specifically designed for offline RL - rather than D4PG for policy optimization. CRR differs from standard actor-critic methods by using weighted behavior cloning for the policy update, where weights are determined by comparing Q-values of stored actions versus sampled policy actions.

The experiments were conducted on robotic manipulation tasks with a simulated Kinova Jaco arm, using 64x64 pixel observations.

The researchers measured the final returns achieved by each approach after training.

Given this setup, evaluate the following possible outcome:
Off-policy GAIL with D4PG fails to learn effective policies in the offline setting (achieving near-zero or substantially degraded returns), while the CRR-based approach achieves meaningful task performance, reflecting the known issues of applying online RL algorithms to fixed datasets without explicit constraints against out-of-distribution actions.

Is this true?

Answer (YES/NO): YES